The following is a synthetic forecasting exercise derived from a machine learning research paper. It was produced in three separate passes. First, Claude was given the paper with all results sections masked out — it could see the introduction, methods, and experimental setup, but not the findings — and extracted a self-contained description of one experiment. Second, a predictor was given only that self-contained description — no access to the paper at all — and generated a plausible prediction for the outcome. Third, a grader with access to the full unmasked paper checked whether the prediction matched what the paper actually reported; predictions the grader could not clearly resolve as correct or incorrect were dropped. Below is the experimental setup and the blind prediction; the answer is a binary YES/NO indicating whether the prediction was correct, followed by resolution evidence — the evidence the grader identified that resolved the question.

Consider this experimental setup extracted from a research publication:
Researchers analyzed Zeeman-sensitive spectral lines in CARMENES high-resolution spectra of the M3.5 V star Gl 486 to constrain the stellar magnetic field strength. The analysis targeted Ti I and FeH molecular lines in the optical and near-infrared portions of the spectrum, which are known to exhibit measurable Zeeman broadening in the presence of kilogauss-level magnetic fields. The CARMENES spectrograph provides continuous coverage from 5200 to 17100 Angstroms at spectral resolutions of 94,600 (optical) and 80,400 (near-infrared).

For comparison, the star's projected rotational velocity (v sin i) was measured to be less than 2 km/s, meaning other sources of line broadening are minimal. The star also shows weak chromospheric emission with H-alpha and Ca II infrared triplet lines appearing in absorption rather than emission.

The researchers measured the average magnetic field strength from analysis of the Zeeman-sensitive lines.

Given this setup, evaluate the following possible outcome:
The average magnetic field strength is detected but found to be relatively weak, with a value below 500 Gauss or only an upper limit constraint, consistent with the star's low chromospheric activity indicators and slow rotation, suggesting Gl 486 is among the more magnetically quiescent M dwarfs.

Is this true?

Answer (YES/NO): YES